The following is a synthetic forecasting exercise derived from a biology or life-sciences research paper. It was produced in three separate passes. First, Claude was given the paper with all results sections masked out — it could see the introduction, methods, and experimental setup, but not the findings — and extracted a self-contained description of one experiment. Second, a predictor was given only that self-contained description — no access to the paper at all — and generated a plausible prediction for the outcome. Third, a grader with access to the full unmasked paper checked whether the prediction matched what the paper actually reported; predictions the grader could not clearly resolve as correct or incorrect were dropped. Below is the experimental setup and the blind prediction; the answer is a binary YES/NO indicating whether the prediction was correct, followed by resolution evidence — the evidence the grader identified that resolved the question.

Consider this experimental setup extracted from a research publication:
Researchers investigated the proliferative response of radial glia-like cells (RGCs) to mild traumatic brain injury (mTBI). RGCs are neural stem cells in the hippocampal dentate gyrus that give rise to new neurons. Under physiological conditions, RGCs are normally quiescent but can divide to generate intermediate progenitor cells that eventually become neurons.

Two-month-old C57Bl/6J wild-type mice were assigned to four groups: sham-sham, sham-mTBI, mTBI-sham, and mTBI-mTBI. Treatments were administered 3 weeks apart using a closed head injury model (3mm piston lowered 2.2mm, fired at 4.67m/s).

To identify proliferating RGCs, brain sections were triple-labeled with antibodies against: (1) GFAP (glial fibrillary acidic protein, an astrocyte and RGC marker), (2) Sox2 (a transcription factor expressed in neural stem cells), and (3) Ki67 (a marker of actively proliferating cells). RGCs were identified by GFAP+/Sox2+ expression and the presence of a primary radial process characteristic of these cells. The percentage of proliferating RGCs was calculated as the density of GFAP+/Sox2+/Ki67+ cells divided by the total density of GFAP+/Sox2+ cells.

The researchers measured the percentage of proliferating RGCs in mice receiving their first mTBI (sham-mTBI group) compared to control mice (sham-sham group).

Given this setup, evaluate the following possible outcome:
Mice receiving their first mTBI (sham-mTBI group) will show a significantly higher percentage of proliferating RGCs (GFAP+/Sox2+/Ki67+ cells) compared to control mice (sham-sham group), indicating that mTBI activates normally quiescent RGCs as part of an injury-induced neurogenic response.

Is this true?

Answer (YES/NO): YES